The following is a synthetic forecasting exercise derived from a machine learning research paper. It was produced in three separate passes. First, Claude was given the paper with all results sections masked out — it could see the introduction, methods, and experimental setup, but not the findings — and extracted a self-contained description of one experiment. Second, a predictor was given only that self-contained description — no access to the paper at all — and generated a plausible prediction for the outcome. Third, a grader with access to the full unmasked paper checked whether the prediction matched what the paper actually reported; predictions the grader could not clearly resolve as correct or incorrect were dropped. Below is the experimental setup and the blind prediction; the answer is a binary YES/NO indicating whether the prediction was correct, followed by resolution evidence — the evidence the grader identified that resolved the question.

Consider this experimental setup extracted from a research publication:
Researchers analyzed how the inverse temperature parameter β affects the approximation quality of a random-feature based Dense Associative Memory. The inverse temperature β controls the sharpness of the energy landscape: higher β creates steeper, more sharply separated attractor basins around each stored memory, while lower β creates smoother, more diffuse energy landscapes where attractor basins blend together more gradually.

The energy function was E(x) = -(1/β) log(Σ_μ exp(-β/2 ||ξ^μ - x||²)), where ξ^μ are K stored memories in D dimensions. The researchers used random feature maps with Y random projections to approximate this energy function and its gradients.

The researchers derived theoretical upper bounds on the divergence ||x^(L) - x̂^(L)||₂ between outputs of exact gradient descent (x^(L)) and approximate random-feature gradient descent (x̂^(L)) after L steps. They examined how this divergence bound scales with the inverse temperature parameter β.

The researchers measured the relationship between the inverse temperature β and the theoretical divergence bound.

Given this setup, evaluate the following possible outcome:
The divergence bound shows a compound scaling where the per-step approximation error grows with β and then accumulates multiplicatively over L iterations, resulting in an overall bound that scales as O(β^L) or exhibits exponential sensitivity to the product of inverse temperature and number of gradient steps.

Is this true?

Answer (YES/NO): YES